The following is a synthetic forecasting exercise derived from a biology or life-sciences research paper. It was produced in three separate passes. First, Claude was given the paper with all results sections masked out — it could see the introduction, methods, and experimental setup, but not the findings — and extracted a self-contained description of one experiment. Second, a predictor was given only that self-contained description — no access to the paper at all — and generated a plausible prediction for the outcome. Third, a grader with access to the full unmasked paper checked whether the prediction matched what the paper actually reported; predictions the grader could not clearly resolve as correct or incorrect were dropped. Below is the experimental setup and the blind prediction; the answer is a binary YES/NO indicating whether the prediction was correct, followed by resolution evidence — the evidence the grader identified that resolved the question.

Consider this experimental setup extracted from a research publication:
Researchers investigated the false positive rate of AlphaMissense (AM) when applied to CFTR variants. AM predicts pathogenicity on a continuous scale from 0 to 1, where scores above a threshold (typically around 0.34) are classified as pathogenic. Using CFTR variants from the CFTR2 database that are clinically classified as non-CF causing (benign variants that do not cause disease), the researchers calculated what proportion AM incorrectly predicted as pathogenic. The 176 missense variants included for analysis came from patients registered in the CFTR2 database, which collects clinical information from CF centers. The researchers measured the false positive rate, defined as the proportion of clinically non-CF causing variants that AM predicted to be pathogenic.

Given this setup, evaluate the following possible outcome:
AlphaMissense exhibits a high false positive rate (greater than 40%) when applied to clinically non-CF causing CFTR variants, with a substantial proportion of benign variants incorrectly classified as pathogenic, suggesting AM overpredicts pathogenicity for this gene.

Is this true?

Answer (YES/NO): NO